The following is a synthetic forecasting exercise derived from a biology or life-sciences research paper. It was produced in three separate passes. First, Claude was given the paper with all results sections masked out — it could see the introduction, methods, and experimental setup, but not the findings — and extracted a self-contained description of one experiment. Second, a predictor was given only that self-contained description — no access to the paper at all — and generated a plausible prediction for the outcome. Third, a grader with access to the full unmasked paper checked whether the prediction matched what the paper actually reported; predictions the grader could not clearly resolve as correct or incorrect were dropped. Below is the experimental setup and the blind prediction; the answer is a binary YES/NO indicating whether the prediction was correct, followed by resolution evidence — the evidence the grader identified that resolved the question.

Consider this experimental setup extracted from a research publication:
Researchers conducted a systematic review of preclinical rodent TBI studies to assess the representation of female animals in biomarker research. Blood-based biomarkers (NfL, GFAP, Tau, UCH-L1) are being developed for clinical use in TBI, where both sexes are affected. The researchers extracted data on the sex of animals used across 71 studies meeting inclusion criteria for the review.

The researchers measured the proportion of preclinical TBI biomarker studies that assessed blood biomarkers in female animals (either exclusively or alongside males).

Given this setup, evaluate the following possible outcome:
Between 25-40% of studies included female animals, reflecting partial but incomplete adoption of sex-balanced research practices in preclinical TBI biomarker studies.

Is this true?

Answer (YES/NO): NO